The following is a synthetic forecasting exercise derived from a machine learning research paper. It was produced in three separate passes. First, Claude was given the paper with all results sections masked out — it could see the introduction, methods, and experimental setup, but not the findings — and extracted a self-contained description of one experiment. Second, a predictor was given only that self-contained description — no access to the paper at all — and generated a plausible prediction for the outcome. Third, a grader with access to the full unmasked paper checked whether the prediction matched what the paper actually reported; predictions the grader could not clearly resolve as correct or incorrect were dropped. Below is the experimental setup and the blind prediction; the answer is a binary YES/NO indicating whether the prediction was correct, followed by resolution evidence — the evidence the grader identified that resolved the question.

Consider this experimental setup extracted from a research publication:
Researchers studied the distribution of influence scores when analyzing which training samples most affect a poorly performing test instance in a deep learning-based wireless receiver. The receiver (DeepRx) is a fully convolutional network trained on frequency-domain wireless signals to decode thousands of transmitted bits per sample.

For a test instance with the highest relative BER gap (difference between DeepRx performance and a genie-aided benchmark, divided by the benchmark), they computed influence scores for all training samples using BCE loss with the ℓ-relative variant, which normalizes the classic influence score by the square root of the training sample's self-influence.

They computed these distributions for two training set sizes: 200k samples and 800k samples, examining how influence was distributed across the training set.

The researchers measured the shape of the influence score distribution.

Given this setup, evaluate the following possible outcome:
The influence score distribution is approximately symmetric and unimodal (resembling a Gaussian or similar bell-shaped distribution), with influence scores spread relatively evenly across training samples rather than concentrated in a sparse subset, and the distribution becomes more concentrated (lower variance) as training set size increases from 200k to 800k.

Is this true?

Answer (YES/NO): NO